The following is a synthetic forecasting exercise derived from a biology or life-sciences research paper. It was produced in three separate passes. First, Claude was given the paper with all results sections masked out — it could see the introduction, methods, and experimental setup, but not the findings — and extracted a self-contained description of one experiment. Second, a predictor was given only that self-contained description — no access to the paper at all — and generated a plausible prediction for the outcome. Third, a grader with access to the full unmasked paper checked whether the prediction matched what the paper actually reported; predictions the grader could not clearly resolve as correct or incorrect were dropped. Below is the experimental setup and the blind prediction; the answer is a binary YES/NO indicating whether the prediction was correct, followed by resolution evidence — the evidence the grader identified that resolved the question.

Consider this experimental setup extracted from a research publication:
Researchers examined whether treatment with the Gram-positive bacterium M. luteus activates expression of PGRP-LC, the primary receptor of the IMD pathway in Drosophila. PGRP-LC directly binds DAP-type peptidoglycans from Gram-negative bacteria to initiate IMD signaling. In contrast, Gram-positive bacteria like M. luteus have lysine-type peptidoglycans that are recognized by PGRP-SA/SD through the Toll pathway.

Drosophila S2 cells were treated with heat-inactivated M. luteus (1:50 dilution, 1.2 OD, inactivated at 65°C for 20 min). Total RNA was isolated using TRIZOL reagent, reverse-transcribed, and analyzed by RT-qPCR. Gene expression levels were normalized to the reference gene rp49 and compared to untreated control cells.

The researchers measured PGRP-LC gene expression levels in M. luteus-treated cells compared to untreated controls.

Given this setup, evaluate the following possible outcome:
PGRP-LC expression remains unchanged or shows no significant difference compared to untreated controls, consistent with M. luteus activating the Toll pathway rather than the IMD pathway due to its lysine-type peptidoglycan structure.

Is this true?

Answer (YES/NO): YES